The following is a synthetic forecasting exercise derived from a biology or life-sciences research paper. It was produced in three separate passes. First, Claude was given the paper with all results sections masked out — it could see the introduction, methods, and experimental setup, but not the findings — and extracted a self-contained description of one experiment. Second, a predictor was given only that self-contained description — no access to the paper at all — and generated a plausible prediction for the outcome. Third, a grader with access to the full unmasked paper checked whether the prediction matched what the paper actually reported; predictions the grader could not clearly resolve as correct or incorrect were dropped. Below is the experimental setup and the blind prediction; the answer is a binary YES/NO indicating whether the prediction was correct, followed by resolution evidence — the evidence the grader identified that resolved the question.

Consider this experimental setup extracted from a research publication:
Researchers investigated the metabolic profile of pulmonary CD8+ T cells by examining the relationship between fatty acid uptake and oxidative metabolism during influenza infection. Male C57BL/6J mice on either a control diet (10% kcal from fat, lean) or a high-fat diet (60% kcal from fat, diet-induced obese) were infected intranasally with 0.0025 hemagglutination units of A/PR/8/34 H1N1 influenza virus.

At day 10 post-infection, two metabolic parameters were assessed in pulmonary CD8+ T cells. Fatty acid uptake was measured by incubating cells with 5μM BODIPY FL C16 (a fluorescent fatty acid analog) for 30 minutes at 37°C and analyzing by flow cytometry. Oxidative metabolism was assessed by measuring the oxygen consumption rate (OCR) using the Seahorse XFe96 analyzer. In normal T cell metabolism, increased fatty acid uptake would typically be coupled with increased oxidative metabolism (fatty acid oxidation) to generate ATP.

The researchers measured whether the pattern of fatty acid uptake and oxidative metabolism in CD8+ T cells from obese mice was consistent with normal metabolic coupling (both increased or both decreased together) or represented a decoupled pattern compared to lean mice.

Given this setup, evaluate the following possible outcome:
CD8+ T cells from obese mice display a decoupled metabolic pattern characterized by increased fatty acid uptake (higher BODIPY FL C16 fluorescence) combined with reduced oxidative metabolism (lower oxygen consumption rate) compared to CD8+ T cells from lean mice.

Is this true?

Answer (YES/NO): YES